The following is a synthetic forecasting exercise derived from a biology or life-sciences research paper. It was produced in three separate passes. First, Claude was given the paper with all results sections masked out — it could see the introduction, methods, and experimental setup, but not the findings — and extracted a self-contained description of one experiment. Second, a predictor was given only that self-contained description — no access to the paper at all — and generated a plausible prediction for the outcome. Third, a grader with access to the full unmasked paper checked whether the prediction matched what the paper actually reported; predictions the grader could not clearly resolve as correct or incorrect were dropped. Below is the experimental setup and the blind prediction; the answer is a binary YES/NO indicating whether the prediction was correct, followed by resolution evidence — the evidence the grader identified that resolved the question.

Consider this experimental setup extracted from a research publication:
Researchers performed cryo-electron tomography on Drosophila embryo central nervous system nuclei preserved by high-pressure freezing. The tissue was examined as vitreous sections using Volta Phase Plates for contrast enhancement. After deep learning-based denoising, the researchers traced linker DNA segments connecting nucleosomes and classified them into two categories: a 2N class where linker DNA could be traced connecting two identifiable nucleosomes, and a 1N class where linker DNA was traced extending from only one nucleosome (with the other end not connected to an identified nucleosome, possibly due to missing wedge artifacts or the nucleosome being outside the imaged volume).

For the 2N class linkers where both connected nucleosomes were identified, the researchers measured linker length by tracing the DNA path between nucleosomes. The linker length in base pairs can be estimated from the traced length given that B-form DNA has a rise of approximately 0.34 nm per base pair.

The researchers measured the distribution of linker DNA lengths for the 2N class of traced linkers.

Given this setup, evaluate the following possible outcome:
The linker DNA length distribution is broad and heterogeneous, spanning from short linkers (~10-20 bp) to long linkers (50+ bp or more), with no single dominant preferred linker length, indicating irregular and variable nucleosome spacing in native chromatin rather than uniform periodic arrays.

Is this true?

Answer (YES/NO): YES